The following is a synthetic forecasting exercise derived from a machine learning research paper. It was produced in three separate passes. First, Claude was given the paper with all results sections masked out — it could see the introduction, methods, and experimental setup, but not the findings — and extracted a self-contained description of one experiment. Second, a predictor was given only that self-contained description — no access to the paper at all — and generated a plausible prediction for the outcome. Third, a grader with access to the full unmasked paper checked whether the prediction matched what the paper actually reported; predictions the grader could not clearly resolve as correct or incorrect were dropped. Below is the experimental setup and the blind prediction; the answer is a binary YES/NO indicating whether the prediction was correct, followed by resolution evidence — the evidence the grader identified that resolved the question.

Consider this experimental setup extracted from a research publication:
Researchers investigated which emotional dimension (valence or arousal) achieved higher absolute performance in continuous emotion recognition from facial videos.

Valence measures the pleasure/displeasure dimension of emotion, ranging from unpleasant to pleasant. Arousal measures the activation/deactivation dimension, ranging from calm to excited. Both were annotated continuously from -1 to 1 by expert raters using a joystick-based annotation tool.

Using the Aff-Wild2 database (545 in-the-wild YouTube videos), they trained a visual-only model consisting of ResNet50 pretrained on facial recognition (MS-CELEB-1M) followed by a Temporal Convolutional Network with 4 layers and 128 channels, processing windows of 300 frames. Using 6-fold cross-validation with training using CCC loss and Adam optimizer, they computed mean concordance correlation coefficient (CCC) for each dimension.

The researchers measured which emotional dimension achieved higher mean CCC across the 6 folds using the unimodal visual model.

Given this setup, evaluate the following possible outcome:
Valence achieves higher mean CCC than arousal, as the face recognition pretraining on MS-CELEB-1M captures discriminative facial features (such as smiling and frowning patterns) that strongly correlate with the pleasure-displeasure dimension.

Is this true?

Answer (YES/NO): NO